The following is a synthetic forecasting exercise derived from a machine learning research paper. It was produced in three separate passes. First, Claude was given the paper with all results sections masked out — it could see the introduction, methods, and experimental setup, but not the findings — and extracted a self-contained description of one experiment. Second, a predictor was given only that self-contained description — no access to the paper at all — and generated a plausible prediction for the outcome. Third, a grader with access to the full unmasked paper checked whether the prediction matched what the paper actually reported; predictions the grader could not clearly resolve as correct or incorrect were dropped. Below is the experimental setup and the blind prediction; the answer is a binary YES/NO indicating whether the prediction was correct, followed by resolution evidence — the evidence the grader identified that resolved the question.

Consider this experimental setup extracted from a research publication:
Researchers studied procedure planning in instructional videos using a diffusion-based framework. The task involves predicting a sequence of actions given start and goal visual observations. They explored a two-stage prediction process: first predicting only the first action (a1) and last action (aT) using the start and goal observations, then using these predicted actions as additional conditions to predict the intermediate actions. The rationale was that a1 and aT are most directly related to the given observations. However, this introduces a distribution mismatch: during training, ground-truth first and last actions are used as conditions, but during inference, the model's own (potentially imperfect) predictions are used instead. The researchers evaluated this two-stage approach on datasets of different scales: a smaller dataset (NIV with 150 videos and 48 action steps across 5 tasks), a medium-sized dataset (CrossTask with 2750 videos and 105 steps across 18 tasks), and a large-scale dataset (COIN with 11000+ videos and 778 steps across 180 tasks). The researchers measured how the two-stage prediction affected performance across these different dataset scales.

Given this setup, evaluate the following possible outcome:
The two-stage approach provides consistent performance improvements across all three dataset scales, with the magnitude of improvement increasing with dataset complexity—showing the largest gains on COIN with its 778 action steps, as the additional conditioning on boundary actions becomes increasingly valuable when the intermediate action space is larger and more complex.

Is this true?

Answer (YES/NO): NO